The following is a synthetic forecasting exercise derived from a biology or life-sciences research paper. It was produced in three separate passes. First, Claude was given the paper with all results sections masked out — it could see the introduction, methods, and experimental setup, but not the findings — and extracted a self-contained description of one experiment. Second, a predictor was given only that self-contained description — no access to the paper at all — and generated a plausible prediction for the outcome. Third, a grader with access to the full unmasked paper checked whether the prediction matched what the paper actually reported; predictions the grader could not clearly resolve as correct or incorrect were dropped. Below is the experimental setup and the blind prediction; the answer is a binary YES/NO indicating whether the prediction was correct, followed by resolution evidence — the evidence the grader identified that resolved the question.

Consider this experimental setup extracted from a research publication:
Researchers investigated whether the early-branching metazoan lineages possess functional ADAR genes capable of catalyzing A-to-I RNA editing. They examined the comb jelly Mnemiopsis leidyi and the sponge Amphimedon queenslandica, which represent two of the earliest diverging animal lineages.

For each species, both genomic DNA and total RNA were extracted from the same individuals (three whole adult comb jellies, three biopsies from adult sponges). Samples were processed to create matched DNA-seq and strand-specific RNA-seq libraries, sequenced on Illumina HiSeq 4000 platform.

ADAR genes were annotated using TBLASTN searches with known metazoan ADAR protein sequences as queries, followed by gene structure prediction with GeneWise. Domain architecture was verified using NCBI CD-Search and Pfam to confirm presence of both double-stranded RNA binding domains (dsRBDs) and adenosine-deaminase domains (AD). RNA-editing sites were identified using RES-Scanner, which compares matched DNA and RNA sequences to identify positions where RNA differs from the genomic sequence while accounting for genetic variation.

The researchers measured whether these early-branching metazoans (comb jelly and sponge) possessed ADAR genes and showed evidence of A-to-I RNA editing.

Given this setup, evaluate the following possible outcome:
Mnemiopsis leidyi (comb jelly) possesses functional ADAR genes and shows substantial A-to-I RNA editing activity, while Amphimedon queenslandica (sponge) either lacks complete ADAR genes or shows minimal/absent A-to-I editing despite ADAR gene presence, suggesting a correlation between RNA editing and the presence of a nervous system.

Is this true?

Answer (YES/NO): NO